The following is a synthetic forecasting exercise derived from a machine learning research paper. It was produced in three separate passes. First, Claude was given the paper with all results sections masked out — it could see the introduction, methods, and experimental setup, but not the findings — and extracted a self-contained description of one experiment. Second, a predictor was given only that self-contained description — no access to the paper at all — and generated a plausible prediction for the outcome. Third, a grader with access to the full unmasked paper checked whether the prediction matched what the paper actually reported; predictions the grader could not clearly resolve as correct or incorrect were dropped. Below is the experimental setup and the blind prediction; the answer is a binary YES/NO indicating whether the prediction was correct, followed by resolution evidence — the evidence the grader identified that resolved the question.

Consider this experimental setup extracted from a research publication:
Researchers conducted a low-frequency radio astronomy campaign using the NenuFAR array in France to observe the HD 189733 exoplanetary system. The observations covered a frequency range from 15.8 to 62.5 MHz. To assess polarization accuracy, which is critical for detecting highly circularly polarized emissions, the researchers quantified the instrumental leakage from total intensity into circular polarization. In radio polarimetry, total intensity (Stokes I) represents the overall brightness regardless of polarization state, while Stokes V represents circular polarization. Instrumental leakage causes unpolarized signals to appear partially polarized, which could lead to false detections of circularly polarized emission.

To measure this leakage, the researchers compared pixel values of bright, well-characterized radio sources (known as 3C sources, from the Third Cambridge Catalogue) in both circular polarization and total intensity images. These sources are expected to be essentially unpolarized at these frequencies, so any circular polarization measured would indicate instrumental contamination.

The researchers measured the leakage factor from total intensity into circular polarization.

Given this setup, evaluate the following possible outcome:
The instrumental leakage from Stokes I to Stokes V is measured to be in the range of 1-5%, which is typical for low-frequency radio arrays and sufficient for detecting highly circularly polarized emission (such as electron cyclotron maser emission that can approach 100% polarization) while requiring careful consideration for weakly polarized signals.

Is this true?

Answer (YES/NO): NO